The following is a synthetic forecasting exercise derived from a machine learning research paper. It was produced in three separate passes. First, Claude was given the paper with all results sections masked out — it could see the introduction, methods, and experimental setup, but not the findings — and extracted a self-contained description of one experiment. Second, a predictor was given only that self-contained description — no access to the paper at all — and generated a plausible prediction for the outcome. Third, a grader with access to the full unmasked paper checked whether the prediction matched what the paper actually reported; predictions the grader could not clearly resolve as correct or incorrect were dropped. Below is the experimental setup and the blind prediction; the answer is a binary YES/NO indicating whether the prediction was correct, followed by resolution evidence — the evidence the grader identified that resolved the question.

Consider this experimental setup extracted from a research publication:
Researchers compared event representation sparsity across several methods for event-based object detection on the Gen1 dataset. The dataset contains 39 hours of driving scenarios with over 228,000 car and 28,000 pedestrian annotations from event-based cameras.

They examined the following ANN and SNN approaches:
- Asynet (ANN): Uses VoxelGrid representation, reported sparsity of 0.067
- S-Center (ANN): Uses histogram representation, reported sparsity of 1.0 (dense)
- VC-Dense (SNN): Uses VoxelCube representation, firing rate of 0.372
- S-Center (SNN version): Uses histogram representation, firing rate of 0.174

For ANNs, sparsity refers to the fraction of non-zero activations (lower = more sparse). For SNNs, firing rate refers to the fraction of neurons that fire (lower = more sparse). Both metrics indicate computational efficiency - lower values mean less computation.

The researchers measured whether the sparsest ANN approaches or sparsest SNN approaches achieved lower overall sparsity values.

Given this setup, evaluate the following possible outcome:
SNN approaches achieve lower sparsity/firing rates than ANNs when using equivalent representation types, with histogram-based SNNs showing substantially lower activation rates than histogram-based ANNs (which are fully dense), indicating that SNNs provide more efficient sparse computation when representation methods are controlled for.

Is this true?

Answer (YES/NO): YES